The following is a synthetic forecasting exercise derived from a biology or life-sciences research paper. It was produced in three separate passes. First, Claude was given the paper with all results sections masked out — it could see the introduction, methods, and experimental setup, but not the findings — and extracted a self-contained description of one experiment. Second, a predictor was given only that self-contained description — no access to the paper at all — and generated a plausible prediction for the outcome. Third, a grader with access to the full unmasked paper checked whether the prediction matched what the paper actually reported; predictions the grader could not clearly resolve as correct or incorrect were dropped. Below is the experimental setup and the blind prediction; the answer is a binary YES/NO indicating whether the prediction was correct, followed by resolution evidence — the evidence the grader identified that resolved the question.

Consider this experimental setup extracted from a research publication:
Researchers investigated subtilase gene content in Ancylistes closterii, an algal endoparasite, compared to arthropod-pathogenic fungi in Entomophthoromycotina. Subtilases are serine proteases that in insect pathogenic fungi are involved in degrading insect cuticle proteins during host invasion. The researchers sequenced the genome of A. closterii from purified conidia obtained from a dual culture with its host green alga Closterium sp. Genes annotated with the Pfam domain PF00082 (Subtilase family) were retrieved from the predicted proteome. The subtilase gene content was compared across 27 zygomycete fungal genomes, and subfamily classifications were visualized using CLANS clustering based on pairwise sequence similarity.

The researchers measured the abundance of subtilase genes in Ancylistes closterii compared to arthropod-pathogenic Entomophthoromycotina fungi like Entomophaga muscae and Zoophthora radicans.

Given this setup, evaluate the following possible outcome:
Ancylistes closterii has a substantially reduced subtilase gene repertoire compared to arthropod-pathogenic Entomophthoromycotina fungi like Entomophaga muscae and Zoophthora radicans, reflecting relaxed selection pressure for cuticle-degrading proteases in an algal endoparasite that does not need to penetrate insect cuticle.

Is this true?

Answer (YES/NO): YES